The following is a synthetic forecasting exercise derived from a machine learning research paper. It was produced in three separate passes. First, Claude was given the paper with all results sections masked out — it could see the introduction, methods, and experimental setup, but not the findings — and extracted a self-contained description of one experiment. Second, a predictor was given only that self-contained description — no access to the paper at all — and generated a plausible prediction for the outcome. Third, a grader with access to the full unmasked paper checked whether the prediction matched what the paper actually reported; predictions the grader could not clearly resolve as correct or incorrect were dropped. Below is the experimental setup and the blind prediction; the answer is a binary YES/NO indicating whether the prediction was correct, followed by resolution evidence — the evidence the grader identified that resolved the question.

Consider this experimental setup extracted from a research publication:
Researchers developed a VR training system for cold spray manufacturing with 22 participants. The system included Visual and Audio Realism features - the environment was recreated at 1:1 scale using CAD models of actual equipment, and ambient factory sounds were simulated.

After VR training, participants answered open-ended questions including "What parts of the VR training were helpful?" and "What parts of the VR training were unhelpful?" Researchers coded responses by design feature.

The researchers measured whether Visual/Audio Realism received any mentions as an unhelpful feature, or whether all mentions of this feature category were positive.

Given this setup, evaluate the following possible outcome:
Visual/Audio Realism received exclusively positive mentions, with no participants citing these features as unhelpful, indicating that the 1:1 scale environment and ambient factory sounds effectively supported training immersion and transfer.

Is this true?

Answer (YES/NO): YES